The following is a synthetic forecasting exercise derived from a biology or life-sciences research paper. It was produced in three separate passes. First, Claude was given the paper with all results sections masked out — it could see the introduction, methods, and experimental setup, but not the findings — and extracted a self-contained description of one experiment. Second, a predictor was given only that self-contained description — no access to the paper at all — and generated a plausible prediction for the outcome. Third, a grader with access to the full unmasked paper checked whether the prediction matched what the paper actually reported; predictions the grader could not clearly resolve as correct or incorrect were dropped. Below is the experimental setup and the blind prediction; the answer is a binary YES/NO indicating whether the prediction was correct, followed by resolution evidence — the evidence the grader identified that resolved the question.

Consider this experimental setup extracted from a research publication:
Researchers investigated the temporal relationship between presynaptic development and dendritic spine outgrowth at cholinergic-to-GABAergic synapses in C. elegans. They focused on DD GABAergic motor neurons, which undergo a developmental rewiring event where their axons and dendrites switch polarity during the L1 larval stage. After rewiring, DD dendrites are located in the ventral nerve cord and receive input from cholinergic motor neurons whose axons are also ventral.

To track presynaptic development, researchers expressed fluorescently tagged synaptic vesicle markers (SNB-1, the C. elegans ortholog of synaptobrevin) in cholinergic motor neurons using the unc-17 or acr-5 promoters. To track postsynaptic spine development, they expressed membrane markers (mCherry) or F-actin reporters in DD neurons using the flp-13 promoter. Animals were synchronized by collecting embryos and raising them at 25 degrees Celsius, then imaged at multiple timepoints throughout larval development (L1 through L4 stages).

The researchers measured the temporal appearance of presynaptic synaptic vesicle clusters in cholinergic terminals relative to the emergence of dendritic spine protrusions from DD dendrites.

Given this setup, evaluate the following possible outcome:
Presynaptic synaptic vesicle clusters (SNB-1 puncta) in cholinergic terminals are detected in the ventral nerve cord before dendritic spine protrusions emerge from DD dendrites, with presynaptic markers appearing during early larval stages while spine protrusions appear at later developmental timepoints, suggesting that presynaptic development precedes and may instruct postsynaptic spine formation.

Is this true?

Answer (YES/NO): YES